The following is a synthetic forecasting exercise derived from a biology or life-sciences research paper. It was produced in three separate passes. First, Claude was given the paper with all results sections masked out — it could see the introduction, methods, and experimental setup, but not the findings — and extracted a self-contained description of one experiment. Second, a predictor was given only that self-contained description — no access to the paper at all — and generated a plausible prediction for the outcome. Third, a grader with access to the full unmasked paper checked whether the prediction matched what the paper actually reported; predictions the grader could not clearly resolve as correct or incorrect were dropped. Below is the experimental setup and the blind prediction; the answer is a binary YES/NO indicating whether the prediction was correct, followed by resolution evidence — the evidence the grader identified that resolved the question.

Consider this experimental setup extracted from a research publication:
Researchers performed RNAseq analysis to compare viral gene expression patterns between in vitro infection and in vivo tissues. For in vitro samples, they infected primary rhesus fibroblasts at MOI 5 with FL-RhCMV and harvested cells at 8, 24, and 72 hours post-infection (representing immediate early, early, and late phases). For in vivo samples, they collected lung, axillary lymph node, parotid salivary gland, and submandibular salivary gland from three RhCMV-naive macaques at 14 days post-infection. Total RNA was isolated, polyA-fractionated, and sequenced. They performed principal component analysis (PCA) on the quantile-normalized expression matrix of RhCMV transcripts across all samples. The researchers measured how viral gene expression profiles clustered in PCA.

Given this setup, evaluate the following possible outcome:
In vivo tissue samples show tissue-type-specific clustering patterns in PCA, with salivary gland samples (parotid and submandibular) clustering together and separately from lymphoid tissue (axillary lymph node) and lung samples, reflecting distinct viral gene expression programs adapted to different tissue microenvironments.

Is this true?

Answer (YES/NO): NO